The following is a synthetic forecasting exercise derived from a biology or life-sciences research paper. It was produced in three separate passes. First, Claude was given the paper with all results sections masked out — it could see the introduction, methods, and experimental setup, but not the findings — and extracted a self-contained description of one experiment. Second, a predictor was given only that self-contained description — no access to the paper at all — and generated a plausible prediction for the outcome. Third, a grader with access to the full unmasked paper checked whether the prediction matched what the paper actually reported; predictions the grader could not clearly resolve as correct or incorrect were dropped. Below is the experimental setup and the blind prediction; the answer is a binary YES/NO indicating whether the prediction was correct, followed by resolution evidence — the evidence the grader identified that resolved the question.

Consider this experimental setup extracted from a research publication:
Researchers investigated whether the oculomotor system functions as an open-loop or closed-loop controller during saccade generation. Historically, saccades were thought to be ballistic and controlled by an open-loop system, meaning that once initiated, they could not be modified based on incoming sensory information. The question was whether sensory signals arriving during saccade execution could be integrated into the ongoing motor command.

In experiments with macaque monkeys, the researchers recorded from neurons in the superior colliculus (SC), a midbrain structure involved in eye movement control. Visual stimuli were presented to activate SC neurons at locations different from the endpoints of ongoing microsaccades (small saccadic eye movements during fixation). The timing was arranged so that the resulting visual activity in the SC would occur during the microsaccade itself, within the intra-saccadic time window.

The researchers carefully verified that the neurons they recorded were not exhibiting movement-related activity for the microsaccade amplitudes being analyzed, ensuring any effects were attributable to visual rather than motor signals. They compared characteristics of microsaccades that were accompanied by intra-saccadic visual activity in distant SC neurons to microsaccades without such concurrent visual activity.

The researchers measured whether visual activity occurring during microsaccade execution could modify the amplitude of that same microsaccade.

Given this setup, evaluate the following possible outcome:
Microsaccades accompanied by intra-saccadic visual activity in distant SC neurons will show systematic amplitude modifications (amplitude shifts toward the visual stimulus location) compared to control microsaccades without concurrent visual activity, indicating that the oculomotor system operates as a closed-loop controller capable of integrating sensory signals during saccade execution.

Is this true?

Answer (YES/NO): YES